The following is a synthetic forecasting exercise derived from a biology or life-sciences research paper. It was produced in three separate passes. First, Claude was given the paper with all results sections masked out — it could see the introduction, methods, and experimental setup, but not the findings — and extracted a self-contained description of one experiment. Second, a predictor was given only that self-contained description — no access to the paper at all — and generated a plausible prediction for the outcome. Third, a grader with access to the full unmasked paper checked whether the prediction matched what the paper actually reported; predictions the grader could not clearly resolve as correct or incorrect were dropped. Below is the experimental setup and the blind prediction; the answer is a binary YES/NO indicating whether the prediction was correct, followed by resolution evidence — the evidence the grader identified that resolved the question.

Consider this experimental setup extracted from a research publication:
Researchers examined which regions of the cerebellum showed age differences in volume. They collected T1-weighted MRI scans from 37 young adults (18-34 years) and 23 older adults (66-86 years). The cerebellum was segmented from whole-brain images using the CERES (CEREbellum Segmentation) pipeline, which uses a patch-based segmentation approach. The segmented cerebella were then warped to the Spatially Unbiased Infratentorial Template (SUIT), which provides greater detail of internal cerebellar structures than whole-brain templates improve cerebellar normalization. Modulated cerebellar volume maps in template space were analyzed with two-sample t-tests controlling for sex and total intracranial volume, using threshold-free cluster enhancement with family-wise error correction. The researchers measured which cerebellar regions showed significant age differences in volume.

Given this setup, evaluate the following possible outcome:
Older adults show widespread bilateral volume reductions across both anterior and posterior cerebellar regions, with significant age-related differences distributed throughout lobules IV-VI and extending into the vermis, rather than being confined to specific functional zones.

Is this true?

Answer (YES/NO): NO